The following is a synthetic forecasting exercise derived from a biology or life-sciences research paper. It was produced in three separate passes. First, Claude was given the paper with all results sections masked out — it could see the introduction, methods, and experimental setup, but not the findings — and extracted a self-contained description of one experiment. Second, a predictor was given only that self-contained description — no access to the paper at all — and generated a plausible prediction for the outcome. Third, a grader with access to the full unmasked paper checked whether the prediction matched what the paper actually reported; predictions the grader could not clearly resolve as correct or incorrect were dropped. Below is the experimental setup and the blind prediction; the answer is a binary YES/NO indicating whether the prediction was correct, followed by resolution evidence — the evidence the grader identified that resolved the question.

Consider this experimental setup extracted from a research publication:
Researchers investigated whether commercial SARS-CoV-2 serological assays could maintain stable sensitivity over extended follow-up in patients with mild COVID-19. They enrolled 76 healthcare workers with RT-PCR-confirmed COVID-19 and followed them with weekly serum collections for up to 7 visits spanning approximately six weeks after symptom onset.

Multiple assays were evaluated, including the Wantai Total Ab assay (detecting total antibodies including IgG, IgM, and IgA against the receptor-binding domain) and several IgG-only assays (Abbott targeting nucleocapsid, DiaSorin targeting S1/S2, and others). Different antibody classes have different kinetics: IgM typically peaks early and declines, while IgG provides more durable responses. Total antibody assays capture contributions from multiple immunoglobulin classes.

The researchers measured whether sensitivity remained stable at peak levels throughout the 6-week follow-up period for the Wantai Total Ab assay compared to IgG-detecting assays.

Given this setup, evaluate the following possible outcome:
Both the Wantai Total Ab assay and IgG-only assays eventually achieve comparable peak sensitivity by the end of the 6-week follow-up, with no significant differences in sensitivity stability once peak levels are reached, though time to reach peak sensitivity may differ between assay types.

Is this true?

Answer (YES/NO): NO